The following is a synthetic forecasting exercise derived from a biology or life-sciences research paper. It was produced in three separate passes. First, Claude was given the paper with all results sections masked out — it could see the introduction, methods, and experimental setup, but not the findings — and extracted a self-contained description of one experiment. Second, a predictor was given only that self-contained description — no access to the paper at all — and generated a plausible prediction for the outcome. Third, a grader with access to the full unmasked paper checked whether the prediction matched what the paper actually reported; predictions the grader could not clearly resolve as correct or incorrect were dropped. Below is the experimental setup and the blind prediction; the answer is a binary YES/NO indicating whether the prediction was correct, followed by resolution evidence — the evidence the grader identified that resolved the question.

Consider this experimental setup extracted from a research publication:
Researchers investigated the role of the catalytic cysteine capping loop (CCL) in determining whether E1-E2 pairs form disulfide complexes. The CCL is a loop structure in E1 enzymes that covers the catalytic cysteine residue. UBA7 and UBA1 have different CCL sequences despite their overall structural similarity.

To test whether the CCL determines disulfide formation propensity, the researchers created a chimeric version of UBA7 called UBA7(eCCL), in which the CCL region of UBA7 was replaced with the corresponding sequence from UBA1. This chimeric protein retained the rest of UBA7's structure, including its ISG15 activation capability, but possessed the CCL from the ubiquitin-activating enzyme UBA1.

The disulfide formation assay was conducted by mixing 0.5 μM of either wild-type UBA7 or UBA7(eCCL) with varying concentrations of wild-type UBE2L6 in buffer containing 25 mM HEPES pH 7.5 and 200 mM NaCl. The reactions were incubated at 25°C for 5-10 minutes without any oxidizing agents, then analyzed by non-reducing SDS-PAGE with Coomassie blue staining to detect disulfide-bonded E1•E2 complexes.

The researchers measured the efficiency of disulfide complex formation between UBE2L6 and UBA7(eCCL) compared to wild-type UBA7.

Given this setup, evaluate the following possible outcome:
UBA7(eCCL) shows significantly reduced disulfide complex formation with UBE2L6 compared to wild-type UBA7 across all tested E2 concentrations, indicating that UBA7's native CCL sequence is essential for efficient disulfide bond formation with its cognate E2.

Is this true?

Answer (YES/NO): YES